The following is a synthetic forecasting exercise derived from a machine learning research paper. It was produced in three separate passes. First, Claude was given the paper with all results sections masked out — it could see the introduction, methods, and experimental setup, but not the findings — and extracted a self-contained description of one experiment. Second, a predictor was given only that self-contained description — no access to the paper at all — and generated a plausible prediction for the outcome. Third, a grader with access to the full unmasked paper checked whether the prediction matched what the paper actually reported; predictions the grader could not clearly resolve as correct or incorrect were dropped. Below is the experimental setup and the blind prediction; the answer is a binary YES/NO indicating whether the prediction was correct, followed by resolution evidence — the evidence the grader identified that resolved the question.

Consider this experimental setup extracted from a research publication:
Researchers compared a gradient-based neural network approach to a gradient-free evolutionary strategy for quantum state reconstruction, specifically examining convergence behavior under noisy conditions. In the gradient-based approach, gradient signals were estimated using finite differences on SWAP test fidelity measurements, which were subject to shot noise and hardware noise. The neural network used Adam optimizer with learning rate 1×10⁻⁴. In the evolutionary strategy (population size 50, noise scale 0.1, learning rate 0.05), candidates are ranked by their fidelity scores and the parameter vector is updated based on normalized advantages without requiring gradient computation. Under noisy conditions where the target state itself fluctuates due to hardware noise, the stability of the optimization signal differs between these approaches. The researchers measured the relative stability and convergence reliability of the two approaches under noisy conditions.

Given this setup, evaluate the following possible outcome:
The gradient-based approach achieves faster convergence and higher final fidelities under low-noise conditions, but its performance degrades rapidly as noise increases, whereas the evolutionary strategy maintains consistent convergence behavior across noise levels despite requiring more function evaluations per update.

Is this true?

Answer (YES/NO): NO